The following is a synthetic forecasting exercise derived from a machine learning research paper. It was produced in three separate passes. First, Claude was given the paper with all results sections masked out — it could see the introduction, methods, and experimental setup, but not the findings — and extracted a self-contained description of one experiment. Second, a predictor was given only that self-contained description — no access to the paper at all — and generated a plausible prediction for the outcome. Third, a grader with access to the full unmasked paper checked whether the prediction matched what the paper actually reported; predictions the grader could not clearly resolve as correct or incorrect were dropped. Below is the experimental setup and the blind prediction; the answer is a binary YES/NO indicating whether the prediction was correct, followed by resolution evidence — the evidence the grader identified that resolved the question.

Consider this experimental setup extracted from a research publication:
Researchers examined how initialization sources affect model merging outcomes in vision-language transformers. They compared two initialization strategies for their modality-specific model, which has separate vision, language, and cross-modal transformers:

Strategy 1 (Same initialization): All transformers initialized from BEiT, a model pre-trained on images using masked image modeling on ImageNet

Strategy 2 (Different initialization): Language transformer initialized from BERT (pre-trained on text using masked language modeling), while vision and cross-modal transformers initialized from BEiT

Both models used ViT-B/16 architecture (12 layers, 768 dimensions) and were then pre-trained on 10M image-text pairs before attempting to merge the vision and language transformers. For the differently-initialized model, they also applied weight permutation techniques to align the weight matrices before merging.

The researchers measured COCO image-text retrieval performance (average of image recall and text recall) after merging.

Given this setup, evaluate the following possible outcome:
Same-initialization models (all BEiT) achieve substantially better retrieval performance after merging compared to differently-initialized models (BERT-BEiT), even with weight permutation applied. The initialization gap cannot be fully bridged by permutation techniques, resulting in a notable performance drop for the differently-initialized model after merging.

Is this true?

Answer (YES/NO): YES